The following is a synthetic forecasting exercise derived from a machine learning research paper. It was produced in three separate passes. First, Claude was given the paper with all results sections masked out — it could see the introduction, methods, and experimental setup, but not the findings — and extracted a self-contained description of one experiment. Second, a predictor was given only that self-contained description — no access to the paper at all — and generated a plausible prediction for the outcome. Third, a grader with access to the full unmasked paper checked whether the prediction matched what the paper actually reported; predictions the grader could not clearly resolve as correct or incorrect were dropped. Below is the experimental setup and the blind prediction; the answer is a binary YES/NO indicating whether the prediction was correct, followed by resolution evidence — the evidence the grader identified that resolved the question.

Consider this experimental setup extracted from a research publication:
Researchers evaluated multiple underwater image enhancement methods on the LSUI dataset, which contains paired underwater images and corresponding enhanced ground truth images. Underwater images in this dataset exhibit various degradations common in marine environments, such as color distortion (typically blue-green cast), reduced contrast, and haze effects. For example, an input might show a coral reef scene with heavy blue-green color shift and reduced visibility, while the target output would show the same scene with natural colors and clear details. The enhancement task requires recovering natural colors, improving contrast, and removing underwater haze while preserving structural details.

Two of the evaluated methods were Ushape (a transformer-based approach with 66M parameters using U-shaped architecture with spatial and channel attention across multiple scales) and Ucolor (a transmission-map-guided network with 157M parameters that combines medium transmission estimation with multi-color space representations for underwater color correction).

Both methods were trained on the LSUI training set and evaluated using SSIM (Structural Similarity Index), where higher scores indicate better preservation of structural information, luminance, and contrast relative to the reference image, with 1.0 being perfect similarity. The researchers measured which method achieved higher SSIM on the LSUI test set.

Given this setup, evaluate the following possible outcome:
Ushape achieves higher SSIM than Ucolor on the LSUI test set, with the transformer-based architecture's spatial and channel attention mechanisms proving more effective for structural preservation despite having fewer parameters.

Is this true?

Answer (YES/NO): YES